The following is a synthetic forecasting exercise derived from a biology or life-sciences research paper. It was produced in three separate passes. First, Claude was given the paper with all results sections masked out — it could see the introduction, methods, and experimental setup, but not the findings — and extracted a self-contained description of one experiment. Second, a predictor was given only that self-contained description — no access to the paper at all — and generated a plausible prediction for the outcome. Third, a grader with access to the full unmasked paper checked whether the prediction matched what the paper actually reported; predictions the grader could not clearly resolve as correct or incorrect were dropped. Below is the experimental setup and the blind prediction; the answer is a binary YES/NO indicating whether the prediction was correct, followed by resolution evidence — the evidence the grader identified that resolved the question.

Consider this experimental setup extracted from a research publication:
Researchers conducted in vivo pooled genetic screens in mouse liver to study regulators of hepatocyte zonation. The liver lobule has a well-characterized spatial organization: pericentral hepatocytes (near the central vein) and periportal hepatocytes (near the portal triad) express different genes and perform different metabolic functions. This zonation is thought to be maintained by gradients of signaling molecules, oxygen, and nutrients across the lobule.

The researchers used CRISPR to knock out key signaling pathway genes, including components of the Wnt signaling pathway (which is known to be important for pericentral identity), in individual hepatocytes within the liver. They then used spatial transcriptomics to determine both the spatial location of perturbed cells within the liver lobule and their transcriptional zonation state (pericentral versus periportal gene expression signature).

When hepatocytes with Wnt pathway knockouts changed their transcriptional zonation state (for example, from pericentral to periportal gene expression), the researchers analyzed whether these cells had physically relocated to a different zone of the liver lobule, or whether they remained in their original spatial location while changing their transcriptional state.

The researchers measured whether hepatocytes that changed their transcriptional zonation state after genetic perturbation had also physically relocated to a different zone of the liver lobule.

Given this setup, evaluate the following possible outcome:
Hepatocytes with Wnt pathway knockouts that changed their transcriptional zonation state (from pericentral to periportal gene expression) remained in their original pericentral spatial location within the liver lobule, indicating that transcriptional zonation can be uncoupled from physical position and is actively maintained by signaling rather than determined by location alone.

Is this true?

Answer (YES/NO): YES